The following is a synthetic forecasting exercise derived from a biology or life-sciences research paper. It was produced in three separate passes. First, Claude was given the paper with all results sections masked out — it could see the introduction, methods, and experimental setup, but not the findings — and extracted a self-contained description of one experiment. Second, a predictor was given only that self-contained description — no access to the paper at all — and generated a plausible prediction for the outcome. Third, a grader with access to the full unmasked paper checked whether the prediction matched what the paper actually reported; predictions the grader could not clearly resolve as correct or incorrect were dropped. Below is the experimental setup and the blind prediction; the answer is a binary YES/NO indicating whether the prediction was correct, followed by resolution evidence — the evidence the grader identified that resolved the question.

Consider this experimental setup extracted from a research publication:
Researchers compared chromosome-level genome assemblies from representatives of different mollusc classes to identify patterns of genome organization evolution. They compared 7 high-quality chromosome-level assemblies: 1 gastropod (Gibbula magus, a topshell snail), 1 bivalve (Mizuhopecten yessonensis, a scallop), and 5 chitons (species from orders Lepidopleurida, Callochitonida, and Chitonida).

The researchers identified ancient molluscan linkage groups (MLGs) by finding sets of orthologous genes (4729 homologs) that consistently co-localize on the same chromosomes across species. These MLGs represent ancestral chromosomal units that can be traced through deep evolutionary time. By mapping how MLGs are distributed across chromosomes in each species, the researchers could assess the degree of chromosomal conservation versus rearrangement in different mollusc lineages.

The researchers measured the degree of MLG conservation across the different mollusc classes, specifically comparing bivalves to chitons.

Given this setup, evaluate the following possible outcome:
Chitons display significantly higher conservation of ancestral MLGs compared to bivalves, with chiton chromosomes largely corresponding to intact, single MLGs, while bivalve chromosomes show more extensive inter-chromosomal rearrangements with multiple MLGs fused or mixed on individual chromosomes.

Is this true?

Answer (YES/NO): NO